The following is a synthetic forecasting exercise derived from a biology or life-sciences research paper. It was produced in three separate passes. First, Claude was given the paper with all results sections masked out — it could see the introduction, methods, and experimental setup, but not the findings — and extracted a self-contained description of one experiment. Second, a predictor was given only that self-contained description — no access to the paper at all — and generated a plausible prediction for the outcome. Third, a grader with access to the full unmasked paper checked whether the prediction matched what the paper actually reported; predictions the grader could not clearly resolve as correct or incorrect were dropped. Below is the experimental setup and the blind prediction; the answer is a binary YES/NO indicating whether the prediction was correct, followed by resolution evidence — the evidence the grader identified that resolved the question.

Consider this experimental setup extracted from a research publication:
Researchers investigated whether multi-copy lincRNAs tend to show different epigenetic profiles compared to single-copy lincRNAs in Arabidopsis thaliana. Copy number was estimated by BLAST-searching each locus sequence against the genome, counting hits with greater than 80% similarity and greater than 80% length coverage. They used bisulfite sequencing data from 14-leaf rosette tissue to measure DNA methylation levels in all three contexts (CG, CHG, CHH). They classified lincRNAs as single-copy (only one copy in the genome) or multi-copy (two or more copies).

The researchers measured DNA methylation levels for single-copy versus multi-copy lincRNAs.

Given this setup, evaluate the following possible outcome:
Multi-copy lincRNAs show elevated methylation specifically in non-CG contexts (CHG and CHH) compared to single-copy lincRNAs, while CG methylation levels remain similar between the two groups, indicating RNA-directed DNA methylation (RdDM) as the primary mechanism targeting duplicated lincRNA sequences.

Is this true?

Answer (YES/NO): NO